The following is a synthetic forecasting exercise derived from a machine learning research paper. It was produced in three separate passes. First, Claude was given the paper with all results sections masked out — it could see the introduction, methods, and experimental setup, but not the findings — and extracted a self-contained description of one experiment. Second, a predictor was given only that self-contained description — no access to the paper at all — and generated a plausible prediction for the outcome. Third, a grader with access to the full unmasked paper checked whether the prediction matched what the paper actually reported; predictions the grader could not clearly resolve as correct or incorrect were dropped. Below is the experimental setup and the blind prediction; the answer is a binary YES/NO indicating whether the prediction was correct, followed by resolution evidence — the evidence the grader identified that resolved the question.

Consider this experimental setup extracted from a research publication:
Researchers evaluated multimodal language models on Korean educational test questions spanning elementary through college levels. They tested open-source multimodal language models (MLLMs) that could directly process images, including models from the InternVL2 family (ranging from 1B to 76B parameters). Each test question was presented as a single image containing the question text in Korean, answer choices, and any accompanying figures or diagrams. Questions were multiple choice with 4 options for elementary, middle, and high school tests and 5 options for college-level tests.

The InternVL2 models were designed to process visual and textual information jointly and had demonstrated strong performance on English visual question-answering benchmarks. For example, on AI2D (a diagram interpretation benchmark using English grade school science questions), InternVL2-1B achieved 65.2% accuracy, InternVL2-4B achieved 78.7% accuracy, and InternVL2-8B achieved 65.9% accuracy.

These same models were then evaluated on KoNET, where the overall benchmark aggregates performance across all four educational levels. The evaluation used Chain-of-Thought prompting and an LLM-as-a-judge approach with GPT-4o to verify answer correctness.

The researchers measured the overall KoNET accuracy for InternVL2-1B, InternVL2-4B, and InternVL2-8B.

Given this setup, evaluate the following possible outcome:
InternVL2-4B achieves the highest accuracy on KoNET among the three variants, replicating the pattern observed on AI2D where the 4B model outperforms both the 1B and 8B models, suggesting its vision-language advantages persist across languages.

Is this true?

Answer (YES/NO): NO